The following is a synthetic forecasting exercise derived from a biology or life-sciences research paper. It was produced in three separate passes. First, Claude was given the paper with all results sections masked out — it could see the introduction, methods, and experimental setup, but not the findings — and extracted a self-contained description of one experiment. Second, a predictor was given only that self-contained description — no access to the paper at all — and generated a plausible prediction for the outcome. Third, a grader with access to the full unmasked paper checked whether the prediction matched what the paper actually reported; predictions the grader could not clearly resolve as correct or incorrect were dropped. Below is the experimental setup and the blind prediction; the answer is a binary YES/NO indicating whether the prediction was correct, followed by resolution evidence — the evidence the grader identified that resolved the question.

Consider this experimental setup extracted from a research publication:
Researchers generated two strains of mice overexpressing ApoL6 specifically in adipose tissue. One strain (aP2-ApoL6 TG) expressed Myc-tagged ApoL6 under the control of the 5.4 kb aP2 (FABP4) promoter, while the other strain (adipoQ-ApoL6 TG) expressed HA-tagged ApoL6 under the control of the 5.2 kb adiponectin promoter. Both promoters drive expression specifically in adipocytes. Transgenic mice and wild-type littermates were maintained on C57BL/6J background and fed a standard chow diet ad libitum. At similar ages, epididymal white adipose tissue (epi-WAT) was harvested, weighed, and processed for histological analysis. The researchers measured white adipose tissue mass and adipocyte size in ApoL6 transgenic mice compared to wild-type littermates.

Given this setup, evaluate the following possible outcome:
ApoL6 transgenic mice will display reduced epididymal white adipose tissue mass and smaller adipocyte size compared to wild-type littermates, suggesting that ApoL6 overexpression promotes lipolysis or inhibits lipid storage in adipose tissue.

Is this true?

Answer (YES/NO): NO